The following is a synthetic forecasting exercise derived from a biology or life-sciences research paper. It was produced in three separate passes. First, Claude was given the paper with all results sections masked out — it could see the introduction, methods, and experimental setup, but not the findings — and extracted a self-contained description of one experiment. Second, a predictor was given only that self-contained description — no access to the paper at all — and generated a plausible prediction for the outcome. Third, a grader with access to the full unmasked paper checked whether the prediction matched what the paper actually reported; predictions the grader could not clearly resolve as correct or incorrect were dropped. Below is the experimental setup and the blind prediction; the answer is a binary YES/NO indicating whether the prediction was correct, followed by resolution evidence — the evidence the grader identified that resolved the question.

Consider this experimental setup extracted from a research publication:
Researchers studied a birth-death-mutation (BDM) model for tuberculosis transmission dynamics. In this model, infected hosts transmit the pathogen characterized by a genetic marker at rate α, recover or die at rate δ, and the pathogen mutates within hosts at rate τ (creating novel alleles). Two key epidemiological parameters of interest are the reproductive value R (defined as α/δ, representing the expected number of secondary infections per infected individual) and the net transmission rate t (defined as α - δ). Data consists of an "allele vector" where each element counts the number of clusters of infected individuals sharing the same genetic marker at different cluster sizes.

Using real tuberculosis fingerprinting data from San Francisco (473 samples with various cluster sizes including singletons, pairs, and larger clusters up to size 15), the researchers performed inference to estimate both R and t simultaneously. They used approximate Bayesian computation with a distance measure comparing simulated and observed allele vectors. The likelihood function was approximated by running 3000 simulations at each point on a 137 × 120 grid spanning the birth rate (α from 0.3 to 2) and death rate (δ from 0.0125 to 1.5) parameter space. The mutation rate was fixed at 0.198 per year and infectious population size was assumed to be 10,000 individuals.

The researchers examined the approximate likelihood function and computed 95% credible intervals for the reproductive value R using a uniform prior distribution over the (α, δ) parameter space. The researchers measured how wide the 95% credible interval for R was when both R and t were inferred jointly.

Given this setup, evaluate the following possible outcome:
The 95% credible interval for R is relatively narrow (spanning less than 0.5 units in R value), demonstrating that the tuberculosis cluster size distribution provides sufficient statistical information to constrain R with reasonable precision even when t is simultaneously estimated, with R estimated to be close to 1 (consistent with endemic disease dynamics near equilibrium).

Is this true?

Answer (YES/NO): NO